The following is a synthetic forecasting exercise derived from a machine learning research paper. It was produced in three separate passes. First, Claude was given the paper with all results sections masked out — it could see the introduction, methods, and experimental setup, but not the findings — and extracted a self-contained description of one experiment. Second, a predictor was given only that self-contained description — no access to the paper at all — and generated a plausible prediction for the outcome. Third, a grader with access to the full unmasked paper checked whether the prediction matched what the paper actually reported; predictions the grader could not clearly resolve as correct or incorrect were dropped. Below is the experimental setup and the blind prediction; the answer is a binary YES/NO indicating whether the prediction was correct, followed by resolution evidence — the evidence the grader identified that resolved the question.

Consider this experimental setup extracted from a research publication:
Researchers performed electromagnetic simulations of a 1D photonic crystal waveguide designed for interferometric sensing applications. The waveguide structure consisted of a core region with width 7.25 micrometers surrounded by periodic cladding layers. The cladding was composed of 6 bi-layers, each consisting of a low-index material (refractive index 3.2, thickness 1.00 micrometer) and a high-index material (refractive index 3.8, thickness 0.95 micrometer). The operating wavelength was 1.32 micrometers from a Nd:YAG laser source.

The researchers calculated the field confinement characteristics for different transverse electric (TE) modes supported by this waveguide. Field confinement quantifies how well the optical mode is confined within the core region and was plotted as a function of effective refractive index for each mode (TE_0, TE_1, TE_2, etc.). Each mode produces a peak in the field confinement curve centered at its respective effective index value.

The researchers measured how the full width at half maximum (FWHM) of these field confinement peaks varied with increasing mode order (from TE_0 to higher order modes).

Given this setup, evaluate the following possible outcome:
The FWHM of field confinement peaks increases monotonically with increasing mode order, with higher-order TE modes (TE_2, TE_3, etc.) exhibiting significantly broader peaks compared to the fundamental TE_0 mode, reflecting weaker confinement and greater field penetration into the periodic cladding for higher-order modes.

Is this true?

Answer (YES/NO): YES